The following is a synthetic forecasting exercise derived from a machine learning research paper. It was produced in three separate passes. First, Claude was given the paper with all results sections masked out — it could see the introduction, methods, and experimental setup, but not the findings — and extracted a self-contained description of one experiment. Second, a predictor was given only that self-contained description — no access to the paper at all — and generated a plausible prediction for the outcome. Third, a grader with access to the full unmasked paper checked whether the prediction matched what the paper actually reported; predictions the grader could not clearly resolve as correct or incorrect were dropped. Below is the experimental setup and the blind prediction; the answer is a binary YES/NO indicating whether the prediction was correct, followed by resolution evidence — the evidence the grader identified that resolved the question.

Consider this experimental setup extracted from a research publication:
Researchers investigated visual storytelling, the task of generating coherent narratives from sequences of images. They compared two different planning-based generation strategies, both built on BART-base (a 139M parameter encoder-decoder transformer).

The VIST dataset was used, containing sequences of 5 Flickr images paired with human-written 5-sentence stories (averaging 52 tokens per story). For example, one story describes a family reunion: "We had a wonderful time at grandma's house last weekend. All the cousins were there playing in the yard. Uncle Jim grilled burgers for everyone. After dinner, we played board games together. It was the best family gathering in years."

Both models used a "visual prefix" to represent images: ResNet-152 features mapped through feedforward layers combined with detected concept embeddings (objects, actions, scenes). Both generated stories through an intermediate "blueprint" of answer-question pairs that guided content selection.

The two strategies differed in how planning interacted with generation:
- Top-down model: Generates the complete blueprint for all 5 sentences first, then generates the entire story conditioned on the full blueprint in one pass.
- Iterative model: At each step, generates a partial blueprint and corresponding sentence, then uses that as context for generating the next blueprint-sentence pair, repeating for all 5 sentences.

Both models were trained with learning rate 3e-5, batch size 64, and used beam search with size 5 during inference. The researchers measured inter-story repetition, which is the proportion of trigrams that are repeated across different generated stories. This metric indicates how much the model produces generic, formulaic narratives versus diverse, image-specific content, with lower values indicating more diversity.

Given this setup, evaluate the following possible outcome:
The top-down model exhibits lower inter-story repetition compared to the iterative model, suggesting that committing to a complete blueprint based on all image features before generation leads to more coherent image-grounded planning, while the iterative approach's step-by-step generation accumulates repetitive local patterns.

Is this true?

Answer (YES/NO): NO